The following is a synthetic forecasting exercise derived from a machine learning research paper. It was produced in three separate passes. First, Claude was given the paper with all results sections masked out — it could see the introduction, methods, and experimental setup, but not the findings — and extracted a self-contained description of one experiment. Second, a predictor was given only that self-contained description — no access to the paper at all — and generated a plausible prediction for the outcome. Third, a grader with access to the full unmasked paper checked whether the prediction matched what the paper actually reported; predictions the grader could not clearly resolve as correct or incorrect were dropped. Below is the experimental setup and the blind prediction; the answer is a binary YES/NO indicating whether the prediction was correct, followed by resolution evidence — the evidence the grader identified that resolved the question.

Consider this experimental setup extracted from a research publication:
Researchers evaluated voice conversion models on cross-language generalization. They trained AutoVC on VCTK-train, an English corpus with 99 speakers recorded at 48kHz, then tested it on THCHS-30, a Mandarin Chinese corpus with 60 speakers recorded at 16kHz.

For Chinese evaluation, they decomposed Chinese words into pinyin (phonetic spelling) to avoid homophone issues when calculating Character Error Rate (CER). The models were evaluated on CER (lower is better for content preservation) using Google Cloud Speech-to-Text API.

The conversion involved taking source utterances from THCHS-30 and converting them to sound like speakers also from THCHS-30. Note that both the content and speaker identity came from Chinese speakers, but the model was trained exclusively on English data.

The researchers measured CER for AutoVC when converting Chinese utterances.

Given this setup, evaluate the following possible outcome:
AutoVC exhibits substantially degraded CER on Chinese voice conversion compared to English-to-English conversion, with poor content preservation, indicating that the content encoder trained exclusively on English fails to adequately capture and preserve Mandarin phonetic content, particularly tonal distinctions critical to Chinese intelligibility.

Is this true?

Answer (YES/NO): YES